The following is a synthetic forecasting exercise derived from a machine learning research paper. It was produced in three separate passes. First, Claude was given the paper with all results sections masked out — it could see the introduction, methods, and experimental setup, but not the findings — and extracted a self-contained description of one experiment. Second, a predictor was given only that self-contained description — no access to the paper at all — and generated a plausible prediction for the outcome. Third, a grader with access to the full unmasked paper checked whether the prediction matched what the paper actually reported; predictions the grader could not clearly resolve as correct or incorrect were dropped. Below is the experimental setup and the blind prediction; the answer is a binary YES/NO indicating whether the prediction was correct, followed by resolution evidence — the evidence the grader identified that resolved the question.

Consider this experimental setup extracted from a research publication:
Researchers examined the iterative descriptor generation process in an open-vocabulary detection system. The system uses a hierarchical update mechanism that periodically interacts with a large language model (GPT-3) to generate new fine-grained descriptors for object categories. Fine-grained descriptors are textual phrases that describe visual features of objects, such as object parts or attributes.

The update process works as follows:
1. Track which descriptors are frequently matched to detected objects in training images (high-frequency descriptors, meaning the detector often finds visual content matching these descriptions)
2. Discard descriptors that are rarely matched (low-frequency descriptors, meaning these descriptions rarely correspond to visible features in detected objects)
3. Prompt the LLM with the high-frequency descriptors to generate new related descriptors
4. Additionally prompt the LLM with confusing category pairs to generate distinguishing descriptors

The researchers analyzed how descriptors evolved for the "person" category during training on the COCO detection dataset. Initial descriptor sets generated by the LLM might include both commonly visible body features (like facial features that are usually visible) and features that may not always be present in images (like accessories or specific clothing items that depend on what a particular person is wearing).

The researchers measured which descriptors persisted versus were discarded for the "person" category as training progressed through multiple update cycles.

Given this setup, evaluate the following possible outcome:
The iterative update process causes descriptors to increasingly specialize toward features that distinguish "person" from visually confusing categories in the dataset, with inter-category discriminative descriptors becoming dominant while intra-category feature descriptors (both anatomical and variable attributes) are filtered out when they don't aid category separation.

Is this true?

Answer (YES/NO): NO